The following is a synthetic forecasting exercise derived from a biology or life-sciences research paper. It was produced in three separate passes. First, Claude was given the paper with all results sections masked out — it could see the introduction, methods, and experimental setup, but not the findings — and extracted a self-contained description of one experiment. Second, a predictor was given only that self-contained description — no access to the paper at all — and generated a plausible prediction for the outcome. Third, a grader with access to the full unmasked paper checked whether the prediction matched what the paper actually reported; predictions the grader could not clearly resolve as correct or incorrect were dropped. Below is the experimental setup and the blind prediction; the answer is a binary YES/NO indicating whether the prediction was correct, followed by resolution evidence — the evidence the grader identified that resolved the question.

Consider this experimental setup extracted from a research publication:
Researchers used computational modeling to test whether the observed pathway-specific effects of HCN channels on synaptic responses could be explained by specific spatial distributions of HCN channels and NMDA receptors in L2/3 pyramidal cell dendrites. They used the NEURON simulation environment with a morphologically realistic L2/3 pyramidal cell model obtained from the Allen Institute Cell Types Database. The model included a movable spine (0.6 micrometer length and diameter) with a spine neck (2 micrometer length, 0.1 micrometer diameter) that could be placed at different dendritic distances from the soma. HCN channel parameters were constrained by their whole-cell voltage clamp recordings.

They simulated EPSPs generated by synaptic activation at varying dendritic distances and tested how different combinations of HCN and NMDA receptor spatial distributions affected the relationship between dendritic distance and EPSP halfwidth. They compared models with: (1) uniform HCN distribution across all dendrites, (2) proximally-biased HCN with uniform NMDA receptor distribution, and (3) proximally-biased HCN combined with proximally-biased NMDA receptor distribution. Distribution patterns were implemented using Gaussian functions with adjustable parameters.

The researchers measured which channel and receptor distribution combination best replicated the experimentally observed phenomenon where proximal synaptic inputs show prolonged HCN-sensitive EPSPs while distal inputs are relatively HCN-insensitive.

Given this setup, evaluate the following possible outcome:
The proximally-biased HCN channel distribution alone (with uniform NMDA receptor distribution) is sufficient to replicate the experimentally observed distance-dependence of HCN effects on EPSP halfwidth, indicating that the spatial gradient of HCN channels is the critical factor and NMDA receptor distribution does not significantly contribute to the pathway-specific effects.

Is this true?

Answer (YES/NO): NO